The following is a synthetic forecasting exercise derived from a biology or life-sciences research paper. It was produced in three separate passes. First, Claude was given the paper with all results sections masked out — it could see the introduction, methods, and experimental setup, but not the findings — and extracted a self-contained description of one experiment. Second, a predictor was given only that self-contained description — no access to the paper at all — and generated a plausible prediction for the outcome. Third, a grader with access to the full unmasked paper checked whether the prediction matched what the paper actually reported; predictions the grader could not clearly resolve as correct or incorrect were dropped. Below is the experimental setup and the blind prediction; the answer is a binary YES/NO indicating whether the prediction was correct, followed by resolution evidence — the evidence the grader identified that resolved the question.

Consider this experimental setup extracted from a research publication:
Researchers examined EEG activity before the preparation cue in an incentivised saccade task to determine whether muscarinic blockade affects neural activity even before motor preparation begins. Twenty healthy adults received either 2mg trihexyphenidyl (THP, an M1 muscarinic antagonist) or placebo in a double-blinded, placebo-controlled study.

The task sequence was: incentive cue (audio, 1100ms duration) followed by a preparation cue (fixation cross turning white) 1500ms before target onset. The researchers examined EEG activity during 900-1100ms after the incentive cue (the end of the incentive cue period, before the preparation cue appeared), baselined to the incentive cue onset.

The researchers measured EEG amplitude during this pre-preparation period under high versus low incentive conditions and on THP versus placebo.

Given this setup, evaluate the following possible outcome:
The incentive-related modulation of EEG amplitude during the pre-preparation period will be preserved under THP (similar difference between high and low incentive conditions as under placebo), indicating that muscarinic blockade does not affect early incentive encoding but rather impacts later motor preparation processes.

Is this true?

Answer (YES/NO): NO